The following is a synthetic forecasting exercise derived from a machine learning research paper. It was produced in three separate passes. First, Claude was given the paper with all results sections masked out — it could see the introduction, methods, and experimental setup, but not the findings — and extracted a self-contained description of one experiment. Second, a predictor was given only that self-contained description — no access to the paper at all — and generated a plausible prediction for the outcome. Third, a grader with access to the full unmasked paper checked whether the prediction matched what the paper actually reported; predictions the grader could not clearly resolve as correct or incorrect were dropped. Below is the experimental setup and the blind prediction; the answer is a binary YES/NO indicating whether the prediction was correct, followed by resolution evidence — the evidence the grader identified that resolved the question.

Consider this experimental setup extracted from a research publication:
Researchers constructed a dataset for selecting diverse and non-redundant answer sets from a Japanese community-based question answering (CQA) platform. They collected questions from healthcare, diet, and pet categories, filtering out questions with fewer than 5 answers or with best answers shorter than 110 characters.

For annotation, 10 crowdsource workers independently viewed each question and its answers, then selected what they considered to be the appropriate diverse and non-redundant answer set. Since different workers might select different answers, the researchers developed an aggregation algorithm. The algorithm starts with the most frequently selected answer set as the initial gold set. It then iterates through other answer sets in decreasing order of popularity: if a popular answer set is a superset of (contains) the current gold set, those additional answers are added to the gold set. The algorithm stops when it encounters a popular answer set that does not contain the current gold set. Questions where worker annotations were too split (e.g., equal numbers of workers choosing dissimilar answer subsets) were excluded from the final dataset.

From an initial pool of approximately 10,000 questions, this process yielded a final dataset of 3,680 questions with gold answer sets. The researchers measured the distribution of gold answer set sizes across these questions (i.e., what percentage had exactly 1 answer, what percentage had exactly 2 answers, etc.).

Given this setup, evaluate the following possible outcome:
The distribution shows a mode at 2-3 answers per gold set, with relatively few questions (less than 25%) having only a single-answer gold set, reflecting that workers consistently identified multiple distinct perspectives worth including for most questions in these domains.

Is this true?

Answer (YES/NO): NO